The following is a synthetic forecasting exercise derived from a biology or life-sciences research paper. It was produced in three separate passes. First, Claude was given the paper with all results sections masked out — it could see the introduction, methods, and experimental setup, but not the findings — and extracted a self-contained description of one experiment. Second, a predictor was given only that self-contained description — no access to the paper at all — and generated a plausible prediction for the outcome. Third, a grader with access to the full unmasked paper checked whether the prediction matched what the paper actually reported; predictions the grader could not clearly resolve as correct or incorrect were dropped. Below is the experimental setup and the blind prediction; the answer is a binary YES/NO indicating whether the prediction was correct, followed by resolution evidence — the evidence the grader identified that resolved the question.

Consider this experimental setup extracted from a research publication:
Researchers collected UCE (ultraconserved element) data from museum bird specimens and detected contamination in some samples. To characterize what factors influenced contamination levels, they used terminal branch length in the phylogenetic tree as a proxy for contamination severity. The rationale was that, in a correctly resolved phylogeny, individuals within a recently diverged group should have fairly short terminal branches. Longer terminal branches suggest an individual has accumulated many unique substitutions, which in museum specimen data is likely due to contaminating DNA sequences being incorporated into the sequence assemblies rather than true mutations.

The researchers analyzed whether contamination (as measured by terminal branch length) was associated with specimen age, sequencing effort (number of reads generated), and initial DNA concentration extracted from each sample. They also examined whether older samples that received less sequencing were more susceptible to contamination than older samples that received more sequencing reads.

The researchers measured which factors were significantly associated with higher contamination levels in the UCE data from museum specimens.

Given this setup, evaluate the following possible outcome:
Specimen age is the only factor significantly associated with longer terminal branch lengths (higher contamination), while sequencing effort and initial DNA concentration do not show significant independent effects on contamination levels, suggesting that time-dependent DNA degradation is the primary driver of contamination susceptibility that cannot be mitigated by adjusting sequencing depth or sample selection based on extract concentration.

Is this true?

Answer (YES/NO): NO